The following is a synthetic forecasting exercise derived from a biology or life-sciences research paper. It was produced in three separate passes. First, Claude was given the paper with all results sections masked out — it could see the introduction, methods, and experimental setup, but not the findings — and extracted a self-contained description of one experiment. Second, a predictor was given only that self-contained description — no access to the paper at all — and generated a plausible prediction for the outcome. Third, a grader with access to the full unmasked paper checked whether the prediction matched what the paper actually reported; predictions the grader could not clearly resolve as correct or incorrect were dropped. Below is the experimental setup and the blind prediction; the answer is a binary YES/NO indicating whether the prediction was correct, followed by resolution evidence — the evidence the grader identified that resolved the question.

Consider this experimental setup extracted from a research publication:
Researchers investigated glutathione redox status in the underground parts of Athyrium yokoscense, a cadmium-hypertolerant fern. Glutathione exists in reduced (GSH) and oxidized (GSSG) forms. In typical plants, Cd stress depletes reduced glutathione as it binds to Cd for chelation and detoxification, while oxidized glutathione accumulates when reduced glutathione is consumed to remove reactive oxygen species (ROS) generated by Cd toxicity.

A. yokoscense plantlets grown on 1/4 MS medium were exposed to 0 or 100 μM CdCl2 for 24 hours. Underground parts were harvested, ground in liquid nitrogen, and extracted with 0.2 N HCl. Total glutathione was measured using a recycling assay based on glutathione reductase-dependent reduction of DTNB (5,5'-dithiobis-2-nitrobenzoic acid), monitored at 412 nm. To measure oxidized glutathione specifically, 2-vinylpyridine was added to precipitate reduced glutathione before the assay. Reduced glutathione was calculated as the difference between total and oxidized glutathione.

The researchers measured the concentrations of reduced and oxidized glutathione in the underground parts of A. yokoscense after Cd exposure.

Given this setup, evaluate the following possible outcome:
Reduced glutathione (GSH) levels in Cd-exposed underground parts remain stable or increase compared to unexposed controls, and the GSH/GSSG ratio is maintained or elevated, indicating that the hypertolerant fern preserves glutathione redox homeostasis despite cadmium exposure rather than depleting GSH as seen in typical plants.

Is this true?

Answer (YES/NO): NO